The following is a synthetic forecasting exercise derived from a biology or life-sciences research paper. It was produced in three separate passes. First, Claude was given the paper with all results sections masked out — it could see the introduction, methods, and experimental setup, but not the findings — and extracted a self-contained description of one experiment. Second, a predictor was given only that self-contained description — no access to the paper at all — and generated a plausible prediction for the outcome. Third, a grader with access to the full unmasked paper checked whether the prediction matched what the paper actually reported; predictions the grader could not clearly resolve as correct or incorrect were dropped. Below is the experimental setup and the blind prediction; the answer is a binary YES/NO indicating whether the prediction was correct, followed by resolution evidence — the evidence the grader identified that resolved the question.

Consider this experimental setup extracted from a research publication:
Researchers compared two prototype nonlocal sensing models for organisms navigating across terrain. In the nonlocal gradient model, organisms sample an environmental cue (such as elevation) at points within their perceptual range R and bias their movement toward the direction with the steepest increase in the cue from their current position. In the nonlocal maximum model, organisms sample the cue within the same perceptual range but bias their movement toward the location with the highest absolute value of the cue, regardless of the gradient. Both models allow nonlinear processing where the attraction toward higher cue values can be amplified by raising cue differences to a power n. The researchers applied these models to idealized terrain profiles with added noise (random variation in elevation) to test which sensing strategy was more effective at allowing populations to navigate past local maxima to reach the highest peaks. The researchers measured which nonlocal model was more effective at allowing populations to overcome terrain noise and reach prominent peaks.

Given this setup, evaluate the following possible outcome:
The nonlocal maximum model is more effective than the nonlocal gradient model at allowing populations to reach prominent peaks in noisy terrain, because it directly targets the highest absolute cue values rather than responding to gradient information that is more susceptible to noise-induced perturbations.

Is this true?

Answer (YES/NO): YES